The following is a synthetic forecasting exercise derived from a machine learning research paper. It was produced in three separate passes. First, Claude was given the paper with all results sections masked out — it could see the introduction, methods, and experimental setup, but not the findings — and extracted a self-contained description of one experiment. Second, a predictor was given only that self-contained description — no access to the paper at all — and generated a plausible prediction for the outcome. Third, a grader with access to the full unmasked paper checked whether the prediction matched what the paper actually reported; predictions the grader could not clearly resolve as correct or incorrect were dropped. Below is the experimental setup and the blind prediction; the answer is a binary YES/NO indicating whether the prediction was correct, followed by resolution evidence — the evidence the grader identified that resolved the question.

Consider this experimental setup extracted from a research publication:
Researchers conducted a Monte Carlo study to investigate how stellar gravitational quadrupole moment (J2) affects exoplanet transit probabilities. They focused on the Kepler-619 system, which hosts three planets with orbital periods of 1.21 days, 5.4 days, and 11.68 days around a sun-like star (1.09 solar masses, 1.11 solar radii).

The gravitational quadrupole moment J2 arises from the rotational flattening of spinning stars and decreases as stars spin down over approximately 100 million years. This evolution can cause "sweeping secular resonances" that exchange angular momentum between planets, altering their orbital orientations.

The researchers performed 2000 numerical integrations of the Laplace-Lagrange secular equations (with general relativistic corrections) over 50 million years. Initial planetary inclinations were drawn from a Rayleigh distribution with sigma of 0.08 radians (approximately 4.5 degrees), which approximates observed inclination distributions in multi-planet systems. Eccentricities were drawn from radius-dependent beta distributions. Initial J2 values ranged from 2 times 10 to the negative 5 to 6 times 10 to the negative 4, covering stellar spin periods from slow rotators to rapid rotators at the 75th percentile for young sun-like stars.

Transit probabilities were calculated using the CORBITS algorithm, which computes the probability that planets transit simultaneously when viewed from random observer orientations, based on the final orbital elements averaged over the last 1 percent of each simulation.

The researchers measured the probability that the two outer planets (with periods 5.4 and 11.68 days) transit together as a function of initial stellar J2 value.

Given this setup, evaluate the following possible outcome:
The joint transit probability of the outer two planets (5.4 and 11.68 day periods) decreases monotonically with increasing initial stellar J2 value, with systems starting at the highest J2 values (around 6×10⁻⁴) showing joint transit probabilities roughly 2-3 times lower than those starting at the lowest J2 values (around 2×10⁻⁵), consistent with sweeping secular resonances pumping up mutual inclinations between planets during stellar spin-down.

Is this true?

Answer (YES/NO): NO